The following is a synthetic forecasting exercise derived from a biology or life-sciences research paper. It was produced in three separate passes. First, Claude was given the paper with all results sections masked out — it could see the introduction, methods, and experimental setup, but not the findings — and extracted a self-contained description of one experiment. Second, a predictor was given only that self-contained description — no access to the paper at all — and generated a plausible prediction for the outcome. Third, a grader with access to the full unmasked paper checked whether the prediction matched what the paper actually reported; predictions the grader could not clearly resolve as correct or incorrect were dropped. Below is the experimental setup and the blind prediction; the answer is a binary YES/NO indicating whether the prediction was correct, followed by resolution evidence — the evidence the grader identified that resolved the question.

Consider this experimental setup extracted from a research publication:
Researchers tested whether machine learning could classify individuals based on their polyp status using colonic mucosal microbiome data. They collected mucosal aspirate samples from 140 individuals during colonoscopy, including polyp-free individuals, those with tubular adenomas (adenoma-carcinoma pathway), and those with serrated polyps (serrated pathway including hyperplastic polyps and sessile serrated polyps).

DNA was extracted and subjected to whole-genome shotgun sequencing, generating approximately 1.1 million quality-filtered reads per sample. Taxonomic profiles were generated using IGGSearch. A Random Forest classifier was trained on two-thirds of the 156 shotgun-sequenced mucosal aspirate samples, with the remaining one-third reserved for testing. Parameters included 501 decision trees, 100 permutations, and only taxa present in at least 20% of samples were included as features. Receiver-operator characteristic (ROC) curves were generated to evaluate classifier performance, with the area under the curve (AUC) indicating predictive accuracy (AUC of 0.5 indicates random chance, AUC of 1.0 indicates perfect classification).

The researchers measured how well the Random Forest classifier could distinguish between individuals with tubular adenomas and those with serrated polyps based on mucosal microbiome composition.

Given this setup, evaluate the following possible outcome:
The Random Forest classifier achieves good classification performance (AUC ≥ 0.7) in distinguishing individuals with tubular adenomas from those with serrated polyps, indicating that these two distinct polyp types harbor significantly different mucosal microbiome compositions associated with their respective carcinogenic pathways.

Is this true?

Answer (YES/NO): YES